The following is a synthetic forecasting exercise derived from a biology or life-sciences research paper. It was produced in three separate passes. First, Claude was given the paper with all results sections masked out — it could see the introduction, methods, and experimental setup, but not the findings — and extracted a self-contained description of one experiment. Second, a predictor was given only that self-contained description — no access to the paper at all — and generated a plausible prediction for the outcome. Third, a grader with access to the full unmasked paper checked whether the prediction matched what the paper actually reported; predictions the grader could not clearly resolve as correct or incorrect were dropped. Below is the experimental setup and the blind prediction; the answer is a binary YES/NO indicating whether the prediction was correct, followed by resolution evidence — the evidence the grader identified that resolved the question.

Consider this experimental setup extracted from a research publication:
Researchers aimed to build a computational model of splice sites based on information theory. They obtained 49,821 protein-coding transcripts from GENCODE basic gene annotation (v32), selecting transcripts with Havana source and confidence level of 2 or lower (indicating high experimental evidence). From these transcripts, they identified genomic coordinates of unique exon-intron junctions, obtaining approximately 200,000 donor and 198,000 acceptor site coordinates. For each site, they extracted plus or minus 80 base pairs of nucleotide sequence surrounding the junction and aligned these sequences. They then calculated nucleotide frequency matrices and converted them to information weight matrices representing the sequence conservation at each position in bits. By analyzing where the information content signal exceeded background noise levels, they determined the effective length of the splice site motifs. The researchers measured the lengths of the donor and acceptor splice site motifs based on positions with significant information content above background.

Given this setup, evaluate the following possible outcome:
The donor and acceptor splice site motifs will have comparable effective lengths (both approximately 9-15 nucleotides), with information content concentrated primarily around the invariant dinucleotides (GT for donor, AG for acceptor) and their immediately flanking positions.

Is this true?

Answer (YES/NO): NO